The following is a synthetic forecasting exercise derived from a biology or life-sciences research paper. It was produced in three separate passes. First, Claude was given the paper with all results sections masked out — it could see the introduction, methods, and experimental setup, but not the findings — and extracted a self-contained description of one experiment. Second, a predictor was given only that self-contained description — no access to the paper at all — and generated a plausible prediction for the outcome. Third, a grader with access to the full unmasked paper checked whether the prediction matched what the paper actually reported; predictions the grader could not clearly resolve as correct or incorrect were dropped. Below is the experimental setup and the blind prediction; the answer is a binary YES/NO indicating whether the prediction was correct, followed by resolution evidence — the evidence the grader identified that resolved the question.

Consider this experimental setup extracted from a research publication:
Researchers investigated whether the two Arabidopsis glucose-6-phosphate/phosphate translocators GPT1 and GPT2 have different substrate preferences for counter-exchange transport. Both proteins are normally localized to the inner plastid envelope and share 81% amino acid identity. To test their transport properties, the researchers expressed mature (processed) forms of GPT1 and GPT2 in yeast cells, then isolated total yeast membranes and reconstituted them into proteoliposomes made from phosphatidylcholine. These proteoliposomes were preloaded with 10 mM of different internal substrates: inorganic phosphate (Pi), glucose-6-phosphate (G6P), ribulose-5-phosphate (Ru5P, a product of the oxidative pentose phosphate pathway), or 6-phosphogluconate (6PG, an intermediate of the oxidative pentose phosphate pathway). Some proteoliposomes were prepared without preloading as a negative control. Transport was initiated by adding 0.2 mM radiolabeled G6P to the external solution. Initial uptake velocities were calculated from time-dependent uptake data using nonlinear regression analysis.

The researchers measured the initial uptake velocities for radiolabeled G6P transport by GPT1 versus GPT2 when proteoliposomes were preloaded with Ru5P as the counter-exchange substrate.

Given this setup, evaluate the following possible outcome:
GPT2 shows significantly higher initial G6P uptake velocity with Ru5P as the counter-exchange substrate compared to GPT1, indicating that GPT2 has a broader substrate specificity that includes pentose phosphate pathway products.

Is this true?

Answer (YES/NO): NO